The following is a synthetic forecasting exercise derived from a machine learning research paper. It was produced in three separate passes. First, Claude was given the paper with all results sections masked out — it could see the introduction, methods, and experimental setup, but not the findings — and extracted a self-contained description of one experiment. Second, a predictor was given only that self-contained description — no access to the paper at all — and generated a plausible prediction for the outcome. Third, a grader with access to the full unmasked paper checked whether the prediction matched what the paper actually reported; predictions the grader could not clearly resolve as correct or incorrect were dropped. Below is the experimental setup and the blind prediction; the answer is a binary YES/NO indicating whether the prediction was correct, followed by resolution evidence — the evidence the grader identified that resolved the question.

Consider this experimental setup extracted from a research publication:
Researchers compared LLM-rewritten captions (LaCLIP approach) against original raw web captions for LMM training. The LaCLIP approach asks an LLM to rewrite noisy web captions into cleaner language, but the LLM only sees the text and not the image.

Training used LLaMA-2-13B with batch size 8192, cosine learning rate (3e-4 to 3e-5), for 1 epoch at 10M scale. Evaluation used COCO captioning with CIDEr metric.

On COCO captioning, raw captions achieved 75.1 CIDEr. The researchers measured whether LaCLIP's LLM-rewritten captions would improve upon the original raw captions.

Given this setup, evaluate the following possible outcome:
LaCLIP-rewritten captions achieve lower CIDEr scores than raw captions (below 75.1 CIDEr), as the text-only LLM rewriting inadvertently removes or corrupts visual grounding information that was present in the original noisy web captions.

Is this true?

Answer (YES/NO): YES